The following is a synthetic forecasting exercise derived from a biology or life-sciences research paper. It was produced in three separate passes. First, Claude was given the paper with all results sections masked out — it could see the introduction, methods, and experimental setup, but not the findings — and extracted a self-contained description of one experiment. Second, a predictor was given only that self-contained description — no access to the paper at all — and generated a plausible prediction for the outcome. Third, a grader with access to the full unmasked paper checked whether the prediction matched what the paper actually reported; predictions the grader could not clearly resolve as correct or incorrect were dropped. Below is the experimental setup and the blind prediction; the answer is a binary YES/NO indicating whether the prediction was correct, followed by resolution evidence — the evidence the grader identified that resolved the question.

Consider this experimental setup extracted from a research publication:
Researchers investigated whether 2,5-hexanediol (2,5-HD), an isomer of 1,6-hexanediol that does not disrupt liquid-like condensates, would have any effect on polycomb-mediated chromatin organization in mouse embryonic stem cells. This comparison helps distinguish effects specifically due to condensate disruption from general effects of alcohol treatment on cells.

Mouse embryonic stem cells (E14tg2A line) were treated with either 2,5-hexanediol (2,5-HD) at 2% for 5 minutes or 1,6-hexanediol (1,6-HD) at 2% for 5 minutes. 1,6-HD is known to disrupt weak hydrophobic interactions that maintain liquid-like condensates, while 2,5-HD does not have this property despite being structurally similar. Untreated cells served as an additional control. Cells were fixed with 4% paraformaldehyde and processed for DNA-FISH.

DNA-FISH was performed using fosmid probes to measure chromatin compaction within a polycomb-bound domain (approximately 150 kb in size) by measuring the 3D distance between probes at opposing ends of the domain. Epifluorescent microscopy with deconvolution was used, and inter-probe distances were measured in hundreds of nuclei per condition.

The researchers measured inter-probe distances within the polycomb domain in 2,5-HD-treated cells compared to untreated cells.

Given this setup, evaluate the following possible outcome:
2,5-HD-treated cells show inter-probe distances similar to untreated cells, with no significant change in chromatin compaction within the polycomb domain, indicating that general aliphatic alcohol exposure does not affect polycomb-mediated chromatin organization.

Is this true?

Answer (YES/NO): YES